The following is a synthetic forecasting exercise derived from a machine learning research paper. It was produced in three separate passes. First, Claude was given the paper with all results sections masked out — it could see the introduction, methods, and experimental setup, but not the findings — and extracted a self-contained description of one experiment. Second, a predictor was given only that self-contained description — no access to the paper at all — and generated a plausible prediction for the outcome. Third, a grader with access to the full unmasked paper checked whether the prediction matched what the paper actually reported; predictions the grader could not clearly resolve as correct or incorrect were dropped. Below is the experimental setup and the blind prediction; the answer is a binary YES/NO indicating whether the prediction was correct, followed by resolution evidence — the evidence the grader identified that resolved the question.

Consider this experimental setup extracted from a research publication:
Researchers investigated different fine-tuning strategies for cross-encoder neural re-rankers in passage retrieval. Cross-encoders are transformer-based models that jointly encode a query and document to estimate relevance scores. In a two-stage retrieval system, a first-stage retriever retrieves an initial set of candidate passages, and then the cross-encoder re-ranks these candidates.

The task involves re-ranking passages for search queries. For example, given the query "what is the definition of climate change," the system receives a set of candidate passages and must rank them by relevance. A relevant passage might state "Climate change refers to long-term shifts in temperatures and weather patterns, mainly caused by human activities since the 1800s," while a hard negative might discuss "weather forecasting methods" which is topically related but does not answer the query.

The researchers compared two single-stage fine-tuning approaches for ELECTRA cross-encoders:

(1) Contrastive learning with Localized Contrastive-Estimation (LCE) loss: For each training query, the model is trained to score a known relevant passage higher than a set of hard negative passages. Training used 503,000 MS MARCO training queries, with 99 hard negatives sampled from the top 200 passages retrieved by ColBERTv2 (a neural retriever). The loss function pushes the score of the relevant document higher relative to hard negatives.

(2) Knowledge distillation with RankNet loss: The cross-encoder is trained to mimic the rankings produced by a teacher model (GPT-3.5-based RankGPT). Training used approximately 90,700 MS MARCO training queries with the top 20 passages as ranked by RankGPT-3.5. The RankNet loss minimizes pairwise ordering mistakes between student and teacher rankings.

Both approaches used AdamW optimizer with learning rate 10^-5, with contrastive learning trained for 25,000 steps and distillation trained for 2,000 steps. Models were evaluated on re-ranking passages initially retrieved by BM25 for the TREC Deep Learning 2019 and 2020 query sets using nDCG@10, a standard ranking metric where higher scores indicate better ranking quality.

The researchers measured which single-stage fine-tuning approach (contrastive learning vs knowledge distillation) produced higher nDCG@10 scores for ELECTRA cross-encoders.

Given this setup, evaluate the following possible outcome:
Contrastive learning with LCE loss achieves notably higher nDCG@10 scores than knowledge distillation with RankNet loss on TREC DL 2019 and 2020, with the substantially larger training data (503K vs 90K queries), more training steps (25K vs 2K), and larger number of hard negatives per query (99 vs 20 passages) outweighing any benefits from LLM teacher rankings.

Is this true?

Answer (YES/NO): YES